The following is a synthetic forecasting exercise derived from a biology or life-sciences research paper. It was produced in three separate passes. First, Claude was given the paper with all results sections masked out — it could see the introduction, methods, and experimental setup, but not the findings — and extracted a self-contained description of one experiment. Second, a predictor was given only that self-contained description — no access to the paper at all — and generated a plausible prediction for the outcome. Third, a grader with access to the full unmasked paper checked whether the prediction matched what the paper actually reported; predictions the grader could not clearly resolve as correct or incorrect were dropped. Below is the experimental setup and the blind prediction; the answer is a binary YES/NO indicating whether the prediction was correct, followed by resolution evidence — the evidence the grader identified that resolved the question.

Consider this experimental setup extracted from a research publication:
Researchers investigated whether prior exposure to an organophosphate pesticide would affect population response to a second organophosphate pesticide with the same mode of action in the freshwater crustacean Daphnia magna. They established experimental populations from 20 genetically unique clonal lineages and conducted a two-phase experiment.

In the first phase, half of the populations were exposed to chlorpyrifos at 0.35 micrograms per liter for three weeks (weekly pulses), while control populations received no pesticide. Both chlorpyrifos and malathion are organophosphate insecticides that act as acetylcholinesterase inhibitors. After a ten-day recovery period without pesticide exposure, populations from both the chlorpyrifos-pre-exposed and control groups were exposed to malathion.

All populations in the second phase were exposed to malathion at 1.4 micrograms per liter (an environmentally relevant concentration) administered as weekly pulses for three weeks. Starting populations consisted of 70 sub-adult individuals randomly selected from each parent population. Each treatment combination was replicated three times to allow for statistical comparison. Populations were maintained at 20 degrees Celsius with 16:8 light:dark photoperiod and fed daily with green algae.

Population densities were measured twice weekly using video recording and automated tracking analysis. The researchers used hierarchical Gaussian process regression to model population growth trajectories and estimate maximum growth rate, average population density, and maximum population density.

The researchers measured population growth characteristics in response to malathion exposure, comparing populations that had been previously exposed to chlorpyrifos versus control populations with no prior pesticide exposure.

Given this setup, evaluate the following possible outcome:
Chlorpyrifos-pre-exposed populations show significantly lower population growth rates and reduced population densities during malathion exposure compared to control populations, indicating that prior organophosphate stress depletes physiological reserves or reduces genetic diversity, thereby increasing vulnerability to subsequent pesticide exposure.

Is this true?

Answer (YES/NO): NO